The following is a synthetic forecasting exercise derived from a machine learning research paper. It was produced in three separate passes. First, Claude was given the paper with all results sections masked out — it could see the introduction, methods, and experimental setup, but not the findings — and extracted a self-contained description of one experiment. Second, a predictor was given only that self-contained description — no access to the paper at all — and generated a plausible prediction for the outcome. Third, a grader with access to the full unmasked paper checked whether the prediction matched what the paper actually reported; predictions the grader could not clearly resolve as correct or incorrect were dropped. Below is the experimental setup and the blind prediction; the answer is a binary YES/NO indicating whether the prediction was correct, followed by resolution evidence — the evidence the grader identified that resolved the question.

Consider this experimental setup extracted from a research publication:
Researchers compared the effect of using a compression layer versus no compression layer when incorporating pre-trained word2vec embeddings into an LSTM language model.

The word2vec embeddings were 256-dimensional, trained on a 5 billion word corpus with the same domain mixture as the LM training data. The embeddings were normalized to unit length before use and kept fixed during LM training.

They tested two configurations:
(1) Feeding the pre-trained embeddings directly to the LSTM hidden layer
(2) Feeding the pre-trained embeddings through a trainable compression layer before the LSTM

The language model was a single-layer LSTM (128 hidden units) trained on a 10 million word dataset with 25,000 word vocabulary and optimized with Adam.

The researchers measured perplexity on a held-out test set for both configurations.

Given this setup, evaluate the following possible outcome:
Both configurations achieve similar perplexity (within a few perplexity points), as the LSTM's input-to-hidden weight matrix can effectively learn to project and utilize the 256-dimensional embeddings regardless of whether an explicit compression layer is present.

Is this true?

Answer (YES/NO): YES